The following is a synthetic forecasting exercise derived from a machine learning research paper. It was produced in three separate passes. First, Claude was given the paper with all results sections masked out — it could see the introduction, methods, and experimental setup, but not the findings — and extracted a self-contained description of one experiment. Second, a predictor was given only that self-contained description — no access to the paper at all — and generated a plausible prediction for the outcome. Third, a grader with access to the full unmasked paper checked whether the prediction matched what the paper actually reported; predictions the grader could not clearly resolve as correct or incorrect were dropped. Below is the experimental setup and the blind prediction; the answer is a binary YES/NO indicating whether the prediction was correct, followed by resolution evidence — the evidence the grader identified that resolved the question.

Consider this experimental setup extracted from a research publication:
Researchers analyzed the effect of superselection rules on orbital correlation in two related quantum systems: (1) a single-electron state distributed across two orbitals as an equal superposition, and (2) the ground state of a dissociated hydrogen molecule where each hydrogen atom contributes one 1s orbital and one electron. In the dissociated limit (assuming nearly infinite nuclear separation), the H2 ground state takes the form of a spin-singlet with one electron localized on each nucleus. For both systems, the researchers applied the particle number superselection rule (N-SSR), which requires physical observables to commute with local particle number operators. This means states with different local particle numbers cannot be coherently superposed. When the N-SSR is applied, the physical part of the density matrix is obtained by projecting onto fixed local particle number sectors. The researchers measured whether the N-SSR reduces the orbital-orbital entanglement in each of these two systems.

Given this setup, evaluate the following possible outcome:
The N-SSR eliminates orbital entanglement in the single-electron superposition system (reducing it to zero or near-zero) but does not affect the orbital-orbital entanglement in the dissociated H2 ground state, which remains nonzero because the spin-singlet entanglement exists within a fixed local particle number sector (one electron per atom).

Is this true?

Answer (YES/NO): YES